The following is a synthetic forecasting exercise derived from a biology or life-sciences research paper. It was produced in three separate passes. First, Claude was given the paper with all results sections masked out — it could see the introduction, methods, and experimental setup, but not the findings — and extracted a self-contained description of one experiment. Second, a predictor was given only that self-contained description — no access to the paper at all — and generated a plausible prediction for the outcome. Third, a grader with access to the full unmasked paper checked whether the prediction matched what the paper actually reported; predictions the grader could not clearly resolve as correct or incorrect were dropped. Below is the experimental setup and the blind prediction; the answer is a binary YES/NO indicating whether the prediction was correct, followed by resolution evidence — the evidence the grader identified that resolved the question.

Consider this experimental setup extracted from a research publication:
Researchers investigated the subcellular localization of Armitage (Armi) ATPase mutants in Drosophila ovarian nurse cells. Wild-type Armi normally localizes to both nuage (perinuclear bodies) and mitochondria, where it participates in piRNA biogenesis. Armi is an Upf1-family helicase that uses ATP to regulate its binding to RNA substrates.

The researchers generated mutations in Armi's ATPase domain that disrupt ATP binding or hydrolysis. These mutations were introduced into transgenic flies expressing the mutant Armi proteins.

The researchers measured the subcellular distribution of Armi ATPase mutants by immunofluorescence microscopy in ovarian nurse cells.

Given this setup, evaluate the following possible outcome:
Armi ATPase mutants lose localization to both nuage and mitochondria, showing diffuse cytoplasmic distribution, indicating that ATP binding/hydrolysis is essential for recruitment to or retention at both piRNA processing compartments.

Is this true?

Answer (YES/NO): YES